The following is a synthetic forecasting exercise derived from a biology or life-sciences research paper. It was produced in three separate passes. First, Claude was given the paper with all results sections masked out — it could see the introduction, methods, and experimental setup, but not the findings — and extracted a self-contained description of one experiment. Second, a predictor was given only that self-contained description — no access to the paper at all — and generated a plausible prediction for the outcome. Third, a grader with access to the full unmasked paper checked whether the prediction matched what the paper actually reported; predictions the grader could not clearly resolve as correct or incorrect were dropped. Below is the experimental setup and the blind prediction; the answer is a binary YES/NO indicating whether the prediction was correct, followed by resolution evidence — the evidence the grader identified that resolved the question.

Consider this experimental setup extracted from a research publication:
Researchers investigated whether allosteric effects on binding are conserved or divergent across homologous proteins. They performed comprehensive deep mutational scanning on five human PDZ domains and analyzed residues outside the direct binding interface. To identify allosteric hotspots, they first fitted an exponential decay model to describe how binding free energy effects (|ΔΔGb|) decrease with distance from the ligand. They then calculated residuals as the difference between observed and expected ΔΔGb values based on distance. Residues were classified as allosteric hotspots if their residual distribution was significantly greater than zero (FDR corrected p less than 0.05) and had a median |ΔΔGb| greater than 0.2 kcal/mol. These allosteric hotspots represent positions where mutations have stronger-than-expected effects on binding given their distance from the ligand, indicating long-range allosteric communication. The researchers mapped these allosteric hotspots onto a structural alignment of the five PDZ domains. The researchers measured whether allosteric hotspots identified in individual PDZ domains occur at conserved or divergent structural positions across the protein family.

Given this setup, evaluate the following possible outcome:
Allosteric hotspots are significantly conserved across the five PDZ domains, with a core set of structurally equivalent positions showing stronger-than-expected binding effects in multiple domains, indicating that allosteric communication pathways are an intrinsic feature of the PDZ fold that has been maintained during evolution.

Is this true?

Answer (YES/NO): YES